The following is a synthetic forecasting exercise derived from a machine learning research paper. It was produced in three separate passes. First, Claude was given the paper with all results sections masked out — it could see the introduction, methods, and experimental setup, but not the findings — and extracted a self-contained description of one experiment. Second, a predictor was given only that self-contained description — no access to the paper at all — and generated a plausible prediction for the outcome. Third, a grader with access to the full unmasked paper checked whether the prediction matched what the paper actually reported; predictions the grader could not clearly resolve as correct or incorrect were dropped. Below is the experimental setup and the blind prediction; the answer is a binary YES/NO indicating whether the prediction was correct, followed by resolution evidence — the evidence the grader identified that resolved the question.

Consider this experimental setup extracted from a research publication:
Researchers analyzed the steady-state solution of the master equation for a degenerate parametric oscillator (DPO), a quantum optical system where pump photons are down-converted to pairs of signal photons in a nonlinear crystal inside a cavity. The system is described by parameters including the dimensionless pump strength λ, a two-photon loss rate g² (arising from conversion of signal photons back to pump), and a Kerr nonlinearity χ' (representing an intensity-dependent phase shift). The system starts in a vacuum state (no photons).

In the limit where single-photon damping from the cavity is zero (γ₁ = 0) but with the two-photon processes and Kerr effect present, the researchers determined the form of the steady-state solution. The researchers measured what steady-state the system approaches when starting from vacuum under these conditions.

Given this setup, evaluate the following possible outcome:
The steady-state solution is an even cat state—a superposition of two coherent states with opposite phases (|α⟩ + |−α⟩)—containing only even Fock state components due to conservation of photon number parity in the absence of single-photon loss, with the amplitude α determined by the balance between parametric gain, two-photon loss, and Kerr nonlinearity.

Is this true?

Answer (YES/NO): YES